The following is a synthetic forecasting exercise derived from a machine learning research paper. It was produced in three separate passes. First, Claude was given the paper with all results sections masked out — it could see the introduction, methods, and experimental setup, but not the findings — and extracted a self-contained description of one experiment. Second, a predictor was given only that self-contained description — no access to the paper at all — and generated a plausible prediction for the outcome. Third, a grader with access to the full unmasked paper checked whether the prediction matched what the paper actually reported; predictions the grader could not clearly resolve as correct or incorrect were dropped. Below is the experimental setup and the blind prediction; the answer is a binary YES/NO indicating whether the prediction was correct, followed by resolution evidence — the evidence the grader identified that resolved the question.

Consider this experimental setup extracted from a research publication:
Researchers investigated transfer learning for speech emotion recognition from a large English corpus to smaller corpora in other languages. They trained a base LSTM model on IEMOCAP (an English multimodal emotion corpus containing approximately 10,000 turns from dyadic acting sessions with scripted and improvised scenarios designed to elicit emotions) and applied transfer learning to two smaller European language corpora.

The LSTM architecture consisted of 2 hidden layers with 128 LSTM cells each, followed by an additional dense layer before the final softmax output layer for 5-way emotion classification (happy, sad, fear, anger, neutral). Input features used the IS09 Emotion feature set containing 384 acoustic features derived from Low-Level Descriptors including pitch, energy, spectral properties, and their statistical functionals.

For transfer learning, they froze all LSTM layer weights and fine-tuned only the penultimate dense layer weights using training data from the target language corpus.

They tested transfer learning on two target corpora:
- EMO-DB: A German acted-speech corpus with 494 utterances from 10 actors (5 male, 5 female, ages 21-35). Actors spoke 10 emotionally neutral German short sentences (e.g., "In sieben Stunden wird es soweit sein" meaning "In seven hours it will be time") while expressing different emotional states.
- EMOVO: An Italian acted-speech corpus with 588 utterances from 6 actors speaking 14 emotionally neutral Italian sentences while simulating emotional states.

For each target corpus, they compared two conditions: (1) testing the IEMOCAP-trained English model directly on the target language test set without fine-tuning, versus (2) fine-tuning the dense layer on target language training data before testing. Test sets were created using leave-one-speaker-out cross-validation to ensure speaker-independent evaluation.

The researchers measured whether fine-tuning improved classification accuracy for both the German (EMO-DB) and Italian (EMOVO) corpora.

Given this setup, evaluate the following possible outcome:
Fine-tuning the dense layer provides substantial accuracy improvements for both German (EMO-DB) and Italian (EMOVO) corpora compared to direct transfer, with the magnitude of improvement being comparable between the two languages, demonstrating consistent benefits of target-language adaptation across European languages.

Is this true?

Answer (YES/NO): NO